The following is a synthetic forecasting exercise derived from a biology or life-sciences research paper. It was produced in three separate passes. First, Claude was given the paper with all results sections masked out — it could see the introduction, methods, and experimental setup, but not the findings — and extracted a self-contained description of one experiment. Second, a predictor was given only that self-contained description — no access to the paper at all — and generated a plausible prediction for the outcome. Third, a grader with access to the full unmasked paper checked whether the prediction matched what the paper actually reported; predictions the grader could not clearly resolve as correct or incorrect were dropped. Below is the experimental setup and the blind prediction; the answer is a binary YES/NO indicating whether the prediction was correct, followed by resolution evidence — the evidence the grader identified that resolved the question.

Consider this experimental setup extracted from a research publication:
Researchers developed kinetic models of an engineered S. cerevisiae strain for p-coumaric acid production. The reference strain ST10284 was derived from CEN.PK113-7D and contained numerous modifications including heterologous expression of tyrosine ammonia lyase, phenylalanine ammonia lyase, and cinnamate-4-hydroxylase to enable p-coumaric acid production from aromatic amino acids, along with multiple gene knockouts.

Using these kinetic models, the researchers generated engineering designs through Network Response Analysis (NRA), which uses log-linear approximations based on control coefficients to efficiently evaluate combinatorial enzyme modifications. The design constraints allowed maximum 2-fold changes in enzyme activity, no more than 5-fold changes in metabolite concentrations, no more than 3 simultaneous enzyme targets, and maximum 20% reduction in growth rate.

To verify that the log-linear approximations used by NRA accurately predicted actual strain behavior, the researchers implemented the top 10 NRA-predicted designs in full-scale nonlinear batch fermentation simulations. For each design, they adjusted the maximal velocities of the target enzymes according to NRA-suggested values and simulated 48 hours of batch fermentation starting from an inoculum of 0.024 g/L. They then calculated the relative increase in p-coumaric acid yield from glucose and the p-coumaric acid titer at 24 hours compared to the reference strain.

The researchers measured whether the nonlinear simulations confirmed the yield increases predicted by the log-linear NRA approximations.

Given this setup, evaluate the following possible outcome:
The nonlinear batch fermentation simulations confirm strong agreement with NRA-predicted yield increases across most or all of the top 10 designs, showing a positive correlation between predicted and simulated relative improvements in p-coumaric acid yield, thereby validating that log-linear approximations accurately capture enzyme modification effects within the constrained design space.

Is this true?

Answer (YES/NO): YES